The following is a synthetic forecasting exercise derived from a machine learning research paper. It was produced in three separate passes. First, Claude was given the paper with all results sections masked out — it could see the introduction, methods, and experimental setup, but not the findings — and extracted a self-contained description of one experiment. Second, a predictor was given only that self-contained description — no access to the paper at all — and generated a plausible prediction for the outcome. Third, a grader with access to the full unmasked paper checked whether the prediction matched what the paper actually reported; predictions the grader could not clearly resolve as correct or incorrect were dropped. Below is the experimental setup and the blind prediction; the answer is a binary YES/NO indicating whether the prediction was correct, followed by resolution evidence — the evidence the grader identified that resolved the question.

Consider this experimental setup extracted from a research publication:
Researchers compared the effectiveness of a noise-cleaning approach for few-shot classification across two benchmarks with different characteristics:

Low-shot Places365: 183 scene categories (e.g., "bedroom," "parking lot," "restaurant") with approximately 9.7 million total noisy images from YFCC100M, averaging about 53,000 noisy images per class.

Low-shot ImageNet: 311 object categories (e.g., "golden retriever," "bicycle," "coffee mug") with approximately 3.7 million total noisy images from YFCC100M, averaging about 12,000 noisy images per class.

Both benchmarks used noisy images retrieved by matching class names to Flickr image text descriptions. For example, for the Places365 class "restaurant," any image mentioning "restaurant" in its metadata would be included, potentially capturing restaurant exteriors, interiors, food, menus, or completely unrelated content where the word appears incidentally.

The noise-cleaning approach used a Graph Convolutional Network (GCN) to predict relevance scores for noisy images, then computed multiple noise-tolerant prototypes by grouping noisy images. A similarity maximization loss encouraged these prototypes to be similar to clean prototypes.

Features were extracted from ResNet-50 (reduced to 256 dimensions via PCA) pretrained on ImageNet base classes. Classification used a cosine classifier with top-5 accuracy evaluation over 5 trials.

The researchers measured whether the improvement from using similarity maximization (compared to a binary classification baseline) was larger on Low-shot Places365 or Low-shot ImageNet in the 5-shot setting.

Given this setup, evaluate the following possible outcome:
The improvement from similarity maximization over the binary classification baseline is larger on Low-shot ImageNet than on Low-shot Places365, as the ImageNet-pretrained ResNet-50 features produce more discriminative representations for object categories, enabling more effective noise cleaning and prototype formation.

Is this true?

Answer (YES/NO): NO